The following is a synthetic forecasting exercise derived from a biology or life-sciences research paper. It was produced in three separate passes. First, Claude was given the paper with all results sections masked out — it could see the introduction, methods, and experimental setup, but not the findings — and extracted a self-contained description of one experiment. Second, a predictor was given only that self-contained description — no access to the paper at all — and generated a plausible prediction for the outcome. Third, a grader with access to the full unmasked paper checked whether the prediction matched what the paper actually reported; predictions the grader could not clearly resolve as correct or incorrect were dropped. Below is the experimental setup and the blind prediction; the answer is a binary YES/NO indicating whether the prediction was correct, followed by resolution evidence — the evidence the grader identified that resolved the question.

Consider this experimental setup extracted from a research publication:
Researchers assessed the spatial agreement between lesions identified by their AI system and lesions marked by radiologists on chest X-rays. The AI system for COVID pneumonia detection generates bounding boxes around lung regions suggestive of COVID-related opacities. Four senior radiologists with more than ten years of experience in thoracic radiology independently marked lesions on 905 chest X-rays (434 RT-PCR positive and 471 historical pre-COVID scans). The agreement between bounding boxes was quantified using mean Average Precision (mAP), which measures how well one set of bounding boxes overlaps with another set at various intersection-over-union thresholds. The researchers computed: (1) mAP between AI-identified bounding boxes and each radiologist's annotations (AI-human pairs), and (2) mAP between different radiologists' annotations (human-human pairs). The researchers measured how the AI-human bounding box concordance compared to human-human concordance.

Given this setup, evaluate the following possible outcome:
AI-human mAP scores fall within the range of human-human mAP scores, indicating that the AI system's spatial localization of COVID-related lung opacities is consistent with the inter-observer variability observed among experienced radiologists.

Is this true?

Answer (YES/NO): YES